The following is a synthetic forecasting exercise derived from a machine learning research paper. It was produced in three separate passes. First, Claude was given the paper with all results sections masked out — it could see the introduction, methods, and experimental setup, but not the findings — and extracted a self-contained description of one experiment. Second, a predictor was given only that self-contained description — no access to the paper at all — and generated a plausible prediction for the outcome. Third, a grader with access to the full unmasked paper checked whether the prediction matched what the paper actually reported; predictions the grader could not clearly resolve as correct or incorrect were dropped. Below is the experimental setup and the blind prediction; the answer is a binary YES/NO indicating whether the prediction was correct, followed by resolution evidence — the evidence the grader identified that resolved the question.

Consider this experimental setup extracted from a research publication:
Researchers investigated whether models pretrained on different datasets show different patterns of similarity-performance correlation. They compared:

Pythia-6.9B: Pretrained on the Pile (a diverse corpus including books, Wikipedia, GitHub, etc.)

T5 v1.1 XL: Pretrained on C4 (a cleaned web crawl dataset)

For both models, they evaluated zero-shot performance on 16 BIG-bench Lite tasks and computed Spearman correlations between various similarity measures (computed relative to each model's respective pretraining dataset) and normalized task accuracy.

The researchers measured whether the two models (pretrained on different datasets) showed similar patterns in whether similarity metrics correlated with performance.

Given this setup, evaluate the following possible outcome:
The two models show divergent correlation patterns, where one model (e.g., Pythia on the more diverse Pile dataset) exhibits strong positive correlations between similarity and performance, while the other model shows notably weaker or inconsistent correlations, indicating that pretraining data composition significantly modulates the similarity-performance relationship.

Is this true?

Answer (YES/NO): NO